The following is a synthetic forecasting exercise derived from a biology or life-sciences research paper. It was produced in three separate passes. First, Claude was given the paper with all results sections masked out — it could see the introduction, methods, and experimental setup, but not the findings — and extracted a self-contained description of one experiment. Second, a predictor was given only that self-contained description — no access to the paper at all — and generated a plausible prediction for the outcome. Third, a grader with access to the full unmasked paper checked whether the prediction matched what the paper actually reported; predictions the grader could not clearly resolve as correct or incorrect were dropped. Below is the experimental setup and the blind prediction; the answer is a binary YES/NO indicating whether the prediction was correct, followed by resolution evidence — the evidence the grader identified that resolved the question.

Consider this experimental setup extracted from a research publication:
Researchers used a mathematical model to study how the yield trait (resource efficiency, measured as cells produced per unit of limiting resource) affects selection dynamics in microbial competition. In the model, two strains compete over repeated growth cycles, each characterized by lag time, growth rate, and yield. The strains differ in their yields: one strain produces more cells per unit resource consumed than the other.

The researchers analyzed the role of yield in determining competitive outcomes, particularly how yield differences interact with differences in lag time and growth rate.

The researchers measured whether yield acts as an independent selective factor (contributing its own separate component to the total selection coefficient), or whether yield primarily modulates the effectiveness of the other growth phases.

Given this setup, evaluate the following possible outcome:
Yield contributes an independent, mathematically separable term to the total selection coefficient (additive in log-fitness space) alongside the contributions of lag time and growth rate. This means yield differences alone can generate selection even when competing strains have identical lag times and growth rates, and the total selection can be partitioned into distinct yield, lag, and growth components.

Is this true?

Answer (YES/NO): NO